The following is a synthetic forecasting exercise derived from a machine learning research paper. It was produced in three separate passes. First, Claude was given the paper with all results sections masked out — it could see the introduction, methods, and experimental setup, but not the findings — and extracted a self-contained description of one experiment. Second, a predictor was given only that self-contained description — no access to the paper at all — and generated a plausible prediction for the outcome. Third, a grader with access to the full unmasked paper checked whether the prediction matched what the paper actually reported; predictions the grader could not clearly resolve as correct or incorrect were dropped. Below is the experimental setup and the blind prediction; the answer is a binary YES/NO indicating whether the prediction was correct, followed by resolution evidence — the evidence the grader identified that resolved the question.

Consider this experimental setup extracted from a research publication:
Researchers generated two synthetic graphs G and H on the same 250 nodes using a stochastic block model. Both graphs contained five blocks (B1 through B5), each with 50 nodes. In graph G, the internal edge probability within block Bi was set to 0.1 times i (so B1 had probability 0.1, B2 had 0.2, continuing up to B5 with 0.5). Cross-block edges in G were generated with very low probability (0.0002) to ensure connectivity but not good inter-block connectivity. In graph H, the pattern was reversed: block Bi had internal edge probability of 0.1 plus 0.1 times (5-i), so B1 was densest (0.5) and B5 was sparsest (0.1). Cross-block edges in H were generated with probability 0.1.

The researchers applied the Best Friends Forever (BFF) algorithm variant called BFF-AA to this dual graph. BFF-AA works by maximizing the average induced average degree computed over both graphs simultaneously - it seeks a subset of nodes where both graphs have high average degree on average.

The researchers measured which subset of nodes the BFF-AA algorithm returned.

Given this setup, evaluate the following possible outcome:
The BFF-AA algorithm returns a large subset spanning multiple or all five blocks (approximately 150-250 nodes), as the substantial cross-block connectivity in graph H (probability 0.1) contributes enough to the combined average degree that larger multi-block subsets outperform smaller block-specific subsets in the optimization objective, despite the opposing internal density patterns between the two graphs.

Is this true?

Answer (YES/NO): YES